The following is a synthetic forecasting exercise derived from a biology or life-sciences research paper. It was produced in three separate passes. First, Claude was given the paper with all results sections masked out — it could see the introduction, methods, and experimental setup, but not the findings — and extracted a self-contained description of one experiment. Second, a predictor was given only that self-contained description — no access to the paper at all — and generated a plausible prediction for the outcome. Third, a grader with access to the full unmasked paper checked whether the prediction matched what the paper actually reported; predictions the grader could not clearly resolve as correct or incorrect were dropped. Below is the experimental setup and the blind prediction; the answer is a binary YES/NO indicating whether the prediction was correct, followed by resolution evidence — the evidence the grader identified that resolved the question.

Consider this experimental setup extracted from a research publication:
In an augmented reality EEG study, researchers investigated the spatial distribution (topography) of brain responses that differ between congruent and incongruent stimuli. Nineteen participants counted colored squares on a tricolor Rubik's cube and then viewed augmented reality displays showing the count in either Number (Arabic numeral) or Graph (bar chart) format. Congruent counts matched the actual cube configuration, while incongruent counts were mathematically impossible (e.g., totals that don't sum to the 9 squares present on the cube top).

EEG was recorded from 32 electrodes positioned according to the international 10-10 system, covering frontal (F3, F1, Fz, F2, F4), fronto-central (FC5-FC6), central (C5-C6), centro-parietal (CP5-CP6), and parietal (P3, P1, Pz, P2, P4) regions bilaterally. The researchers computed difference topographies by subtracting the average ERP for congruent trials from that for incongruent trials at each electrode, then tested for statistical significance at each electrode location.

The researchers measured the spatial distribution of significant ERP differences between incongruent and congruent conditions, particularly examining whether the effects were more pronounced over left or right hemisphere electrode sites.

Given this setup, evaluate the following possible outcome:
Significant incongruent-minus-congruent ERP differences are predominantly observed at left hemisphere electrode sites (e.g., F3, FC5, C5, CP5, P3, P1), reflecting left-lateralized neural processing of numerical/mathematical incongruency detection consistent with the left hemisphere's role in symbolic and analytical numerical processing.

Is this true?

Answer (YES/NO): NO